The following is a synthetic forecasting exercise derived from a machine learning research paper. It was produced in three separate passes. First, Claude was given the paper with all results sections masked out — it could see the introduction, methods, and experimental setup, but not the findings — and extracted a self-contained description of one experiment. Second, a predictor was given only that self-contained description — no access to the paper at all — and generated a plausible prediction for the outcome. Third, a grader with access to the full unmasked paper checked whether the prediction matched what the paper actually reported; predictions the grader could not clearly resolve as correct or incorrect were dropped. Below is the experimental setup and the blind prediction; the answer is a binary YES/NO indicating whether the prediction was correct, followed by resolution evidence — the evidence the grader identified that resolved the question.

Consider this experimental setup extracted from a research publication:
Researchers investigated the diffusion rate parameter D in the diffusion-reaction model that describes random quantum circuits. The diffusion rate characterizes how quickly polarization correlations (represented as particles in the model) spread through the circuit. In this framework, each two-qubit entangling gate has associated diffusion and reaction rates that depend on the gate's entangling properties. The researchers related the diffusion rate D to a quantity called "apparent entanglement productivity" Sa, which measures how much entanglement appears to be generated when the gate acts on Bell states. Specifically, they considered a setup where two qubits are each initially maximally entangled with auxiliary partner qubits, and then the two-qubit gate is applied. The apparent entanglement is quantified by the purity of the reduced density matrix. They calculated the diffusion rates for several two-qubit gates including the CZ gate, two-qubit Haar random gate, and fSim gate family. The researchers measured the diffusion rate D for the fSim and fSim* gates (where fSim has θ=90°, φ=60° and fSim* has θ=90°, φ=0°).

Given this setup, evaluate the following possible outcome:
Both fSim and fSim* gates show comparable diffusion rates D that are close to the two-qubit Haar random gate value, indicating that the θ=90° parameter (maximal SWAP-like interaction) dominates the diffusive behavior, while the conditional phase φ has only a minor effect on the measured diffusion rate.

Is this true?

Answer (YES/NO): NO